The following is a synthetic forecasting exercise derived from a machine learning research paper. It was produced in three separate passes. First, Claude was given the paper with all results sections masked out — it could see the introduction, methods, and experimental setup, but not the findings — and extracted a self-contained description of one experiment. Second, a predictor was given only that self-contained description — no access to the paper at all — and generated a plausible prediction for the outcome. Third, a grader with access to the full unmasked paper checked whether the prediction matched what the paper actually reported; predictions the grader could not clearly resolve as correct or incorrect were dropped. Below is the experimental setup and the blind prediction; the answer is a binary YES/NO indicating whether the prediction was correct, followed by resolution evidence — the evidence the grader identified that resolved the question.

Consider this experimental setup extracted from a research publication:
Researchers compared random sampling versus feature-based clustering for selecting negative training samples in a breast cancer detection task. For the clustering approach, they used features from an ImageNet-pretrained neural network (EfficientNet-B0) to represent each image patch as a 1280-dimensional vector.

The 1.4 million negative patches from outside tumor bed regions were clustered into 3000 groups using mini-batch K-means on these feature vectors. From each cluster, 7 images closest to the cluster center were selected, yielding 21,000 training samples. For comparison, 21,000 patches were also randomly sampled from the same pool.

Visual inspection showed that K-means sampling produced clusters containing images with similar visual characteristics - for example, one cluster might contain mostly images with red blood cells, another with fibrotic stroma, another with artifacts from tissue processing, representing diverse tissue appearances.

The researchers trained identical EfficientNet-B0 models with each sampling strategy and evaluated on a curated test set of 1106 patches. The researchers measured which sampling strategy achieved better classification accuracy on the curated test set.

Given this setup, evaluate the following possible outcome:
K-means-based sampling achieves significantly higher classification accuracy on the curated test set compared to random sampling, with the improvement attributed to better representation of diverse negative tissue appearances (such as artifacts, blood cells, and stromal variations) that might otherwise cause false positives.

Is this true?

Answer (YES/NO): NO